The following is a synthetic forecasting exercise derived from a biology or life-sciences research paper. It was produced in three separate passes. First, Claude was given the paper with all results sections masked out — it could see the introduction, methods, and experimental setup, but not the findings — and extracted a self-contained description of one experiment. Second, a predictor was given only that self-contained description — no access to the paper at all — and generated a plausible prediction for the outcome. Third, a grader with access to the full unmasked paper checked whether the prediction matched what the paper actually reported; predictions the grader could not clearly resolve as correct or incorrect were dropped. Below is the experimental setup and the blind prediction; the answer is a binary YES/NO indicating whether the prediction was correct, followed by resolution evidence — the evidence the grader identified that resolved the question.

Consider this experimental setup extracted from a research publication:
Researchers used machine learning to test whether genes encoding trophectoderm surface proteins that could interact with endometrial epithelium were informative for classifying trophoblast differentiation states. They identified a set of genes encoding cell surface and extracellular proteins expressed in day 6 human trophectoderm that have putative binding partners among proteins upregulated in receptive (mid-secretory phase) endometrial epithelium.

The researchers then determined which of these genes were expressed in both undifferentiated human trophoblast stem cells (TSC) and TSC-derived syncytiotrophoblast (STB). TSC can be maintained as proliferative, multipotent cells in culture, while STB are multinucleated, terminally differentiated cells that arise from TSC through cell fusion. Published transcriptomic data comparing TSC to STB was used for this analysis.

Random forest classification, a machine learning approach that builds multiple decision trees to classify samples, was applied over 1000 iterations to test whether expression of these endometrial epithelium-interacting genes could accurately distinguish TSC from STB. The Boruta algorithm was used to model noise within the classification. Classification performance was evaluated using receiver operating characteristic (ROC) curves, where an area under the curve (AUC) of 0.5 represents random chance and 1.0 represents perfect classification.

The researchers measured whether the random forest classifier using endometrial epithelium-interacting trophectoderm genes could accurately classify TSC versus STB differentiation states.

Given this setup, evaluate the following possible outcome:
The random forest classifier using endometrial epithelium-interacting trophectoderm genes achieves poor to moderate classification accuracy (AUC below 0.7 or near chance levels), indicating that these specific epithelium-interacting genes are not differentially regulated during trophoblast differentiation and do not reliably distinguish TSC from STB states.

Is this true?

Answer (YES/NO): NO